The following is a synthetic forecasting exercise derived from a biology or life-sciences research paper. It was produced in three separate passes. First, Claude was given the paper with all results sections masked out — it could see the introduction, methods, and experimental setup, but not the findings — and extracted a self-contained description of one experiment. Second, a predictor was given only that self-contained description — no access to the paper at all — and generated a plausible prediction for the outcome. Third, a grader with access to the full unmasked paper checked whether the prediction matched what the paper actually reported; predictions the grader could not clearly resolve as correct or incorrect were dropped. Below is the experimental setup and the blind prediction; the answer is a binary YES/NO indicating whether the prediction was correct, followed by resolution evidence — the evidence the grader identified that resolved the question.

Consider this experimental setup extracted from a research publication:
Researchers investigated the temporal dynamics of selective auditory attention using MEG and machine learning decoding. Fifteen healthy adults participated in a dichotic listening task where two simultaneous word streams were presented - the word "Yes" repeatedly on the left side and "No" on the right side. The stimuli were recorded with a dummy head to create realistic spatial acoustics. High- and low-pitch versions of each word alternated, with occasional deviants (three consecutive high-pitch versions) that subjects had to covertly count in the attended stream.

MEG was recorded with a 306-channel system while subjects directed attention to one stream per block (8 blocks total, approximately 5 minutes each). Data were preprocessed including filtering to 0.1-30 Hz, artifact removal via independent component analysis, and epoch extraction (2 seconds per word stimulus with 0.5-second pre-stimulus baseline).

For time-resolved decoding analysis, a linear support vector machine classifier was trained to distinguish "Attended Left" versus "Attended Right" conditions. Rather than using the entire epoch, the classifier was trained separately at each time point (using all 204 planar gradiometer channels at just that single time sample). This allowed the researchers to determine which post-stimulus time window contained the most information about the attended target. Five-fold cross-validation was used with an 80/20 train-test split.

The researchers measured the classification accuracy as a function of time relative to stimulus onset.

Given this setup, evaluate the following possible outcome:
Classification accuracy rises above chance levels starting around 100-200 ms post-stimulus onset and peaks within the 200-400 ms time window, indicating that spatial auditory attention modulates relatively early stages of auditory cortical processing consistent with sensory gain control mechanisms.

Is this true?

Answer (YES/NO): YES